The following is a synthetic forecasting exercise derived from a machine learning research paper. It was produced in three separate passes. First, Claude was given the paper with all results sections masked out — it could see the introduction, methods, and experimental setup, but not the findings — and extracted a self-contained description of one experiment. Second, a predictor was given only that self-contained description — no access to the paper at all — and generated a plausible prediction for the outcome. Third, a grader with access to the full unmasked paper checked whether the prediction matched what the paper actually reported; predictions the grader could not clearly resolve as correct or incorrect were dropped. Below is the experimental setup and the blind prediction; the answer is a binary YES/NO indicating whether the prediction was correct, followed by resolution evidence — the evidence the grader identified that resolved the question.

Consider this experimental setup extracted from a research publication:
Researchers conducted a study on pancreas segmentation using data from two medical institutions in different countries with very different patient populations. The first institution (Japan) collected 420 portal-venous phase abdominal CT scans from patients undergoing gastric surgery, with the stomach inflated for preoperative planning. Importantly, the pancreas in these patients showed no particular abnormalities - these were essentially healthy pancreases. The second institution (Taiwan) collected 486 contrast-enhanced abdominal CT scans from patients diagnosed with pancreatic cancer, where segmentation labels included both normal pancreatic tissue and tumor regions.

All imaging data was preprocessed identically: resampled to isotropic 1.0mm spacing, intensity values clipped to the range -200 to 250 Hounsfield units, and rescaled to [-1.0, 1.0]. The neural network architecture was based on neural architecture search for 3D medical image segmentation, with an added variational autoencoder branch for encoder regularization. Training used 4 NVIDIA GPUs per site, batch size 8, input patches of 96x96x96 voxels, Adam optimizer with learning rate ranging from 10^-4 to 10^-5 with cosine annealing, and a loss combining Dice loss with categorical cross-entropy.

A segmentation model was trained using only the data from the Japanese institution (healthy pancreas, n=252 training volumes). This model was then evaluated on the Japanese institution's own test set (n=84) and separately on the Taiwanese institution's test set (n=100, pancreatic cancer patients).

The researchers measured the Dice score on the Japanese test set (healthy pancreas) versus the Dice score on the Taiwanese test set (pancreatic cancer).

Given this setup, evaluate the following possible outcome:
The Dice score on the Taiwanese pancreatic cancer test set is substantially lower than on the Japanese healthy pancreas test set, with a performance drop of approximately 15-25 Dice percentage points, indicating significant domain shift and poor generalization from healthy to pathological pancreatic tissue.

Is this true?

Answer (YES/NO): NO